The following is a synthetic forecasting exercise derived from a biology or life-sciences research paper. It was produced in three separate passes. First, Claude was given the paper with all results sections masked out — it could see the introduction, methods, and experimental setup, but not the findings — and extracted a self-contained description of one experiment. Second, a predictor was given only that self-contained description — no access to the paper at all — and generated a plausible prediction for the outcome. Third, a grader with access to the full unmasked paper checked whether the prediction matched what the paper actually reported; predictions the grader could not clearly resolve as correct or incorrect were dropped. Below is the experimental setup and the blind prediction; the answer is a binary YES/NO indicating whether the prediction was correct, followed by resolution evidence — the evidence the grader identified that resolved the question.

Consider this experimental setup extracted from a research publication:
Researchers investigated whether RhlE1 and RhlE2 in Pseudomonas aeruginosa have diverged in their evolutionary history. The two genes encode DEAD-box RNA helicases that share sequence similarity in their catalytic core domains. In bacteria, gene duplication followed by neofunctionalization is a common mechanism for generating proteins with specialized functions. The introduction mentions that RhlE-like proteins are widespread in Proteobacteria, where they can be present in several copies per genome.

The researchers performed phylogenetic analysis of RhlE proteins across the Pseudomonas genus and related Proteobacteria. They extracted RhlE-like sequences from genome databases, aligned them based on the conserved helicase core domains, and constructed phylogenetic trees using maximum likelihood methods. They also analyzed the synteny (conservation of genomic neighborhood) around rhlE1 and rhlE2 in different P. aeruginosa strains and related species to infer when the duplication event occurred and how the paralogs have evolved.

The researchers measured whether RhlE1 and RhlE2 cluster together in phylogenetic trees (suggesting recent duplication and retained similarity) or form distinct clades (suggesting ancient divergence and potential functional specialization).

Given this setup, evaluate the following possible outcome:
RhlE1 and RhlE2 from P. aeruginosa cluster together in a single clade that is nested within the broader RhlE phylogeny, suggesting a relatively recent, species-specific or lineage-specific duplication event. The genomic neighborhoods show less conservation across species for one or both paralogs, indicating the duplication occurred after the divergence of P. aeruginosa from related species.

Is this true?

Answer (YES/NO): NO